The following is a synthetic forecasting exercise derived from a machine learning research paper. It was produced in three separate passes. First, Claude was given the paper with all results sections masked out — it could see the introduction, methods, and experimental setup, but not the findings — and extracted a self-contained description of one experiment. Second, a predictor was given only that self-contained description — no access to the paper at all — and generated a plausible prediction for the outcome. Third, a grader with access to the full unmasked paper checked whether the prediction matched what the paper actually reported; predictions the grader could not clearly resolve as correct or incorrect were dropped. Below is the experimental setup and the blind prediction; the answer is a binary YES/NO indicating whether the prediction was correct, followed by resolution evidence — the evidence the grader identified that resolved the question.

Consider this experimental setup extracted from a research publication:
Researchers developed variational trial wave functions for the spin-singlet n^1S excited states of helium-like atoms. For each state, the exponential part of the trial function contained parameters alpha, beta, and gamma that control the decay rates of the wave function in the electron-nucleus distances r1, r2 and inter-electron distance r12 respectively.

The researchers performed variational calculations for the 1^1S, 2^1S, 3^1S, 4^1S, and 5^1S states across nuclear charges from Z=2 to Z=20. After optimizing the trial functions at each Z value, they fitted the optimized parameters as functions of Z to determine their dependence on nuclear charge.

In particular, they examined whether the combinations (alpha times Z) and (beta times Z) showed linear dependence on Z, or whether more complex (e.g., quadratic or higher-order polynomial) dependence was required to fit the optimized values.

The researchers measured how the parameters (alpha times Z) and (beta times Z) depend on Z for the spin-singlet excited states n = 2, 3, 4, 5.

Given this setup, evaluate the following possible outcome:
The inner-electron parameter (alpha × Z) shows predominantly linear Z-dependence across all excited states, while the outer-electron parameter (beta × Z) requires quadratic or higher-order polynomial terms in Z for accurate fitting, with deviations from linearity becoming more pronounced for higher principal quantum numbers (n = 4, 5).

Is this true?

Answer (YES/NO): NO